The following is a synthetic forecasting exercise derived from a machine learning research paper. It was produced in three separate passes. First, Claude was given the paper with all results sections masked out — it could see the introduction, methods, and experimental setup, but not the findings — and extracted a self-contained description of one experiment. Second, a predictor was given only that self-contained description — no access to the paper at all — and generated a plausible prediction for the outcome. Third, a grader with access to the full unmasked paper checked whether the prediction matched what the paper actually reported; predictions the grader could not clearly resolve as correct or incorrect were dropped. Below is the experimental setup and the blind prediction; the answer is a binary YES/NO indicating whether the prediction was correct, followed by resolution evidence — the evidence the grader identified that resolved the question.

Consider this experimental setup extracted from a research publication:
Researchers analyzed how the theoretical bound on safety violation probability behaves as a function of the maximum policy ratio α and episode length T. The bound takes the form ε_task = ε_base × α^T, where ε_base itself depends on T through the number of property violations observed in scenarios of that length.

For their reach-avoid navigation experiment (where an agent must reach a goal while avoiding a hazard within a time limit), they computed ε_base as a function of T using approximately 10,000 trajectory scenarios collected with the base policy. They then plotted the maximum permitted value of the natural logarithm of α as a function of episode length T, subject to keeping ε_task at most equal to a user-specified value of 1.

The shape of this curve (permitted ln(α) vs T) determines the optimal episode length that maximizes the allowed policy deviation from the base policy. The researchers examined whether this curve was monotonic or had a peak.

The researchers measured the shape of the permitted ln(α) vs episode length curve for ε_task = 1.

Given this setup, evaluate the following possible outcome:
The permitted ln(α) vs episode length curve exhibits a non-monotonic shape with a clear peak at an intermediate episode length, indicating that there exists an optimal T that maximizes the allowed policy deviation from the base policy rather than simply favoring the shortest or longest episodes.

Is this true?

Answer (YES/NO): YES